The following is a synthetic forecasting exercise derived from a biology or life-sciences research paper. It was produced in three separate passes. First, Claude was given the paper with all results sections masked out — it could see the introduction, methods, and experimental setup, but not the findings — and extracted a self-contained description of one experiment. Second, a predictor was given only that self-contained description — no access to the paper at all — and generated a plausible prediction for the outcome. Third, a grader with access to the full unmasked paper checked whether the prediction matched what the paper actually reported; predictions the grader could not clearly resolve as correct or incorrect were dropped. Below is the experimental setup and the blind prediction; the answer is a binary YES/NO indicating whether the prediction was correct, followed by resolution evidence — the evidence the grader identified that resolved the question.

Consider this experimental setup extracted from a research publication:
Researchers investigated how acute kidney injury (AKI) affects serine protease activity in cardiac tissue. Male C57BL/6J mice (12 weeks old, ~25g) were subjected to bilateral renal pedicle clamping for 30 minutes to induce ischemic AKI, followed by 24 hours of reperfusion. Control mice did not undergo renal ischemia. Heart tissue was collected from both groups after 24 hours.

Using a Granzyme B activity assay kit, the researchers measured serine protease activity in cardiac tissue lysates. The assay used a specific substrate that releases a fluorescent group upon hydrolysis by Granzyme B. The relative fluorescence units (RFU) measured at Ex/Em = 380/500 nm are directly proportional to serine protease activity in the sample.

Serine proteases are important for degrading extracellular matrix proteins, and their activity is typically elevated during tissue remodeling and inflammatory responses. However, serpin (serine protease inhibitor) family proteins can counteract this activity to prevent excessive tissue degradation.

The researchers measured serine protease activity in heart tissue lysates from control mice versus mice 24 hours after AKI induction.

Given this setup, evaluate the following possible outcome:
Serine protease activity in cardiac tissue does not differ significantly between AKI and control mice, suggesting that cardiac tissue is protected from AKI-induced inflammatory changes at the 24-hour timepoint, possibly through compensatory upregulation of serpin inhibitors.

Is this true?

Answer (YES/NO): NO